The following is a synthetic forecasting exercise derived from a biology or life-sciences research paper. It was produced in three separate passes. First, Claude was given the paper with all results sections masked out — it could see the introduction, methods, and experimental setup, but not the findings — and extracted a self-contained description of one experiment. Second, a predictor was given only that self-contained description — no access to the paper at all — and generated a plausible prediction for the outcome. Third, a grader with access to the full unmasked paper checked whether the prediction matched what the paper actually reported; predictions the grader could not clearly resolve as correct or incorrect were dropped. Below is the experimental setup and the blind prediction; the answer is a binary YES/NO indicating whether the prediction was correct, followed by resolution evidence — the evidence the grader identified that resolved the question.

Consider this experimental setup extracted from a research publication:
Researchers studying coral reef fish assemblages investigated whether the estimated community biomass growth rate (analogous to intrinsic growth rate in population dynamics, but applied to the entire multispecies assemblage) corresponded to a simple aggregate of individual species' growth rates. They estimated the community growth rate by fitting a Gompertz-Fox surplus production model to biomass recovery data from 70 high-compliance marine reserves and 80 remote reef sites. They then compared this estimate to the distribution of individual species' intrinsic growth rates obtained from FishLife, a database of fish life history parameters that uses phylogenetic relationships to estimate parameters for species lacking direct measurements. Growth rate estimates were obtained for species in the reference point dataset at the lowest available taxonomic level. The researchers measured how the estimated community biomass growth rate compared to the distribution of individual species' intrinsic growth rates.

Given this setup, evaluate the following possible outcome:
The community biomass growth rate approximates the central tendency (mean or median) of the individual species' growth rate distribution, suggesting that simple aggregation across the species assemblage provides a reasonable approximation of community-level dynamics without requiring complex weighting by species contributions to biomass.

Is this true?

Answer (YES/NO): NO